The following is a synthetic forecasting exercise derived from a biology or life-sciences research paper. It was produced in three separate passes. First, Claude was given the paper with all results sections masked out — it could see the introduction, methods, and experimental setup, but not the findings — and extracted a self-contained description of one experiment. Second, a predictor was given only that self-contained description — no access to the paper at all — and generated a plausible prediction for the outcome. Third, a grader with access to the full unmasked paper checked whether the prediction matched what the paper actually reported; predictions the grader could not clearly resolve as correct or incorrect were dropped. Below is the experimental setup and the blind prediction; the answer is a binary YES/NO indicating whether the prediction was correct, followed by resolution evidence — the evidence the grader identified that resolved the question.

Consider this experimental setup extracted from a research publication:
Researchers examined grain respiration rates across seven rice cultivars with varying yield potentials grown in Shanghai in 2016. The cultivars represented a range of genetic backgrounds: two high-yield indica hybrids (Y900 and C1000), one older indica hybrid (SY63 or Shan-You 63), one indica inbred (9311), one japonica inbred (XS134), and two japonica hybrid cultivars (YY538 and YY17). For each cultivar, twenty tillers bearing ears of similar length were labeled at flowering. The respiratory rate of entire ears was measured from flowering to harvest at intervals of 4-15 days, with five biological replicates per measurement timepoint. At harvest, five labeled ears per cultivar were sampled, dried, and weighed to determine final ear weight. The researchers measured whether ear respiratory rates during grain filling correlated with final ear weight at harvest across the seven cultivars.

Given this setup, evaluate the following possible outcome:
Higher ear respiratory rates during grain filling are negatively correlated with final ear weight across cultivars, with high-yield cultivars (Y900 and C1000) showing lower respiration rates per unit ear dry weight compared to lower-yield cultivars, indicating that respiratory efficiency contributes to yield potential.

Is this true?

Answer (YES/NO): NO